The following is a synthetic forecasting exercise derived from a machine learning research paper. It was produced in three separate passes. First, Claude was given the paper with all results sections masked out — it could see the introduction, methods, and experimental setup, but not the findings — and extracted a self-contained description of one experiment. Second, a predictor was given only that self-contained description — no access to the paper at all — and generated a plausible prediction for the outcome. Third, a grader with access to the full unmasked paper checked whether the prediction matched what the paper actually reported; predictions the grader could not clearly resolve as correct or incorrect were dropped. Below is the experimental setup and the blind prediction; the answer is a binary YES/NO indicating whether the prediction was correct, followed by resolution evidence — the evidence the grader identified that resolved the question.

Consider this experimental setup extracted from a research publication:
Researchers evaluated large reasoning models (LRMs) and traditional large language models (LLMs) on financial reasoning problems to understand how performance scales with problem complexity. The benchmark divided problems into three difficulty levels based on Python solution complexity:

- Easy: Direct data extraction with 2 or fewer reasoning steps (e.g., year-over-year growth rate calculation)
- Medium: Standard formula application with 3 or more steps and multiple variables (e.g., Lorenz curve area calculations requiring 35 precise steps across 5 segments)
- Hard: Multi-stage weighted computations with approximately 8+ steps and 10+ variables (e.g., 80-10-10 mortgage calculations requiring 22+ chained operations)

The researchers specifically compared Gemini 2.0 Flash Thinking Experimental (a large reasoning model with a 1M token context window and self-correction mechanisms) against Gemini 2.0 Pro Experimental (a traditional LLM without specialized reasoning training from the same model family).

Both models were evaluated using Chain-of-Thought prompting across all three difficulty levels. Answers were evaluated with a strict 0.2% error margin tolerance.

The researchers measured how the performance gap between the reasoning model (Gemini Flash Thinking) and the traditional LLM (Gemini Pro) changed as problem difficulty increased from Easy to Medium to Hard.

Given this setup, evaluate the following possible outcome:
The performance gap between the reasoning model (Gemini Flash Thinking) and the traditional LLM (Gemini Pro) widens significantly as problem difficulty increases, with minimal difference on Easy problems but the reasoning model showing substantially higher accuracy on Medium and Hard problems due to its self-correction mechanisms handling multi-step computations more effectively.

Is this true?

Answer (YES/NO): NO